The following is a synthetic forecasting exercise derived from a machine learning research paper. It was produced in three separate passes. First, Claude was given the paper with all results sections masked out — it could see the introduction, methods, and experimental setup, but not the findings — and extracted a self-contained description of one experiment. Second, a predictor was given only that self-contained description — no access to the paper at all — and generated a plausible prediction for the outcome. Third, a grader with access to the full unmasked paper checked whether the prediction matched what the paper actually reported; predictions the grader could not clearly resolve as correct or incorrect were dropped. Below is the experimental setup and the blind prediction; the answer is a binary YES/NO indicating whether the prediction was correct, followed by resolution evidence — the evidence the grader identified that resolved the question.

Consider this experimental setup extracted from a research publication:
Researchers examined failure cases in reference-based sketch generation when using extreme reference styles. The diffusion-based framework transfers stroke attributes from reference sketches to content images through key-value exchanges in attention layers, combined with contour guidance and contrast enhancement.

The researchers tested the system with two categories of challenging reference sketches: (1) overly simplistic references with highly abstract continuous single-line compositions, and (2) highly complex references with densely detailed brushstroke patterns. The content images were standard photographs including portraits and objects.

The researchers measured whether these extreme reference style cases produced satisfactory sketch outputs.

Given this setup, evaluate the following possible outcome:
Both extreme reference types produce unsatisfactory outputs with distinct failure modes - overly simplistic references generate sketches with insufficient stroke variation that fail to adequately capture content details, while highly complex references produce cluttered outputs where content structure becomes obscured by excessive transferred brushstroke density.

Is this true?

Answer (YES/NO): NO